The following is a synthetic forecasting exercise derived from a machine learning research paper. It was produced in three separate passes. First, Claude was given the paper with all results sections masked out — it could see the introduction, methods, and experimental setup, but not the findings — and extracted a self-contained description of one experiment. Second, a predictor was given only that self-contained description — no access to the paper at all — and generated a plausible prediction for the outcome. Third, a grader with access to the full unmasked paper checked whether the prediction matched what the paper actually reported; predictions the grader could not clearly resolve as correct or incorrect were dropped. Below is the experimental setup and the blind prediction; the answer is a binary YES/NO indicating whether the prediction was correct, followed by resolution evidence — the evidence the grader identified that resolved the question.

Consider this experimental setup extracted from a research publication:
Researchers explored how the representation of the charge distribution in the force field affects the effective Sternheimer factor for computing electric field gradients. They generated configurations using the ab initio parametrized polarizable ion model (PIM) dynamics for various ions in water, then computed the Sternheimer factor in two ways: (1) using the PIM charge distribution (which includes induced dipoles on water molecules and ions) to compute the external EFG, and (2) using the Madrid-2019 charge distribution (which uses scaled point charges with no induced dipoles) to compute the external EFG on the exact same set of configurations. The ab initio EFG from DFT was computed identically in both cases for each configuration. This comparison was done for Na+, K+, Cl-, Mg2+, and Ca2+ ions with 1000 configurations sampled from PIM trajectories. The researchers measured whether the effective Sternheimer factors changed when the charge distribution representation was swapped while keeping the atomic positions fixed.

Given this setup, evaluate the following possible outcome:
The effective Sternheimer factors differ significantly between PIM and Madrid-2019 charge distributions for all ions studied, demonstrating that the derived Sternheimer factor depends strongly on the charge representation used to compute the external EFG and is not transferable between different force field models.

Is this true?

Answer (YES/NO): NO